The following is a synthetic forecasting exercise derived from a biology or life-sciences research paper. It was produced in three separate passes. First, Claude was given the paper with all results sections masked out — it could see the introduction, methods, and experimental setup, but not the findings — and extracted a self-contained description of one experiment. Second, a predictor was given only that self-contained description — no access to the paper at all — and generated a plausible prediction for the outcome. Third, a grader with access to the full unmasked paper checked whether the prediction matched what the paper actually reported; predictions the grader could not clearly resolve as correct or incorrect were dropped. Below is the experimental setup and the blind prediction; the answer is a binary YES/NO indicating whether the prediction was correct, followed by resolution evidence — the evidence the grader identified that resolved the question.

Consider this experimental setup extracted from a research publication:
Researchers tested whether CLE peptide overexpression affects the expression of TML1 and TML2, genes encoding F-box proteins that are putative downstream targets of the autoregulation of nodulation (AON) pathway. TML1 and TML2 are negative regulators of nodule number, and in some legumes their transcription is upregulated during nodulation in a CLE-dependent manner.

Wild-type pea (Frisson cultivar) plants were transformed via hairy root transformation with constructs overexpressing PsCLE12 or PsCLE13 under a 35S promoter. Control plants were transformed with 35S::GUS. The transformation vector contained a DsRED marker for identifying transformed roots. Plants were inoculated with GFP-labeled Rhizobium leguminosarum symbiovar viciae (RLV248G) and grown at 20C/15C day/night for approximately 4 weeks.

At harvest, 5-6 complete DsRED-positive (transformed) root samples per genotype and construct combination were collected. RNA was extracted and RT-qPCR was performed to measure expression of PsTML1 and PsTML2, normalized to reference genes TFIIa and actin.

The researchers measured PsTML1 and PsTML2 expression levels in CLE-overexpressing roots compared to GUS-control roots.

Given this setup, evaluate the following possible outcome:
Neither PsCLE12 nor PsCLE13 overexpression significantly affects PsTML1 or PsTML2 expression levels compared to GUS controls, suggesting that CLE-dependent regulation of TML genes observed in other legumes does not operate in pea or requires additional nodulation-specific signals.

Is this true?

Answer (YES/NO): YES